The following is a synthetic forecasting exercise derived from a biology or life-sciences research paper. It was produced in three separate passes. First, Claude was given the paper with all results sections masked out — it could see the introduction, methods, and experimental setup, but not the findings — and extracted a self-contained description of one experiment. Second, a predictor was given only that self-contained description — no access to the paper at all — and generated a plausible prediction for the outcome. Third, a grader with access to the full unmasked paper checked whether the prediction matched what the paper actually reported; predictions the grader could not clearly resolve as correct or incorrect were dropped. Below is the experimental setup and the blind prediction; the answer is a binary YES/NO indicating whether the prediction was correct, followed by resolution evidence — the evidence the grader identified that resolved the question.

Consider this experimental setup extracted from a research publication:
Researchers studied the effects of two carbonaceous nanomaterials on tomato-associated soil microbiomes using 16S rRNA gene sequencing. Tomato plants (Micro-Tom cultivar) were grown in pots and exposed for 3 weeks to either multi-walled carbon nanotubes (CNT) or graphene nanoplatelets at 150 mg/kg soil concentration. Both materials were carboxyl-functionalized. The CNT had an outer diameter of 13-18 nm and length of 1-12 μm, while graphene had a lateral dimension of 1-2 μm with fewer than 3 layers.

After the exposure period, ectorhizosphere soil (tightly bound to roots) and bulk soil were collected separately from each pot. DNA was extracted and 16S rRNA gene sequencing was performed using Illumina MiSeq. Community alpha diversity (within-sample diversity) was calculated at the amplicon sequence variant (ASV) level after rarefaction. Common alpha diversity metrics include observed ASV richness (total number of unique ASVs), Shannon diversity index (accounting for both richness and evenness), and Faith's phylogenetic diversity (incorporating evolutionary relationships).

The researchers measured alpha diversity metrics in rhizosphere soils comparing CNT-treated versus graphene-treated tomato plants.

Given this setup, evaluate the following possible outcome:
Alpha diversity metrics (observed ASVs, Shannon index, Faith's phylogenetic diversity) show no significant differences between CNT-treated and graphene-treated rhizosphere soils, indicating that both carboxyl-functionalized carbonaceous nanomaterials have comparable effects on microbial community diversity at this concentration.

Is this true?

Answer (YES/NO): NO